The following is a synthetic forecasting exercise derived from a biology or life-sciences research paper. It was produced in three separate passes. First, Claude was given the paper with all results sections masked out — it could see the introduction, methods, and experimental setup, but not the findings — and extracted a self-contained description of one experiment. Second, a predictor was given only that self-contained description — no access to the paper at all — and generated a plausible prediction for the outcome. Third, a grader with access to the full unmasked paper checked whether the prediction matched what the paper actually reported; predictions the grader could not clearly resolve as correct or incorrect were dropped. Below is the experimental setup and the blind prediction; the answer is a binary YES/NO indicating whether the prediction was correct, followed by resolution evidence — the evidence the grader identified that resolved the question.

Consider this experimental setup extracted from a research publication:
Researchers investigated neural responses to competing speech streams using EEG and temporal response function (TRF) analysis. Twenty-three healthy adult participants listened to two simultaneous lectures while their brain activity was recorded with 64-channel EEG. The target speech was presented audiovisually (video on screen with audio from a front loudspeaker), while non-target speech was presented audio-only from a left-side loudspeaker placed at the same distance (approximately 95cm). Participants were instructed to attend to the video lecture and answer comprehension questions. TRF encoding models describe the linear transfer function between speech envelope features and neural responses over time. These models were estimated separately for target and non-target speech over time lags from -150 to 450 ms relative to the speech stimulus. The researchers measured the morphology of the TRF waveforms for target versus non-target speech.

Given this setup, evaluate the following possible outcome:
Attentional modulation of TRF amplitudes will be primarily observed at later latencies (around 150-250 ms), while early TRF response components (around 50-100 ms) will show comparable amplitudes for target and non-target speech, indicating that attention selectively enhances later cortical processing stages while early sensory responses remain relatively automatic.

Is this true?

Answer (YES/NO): NO